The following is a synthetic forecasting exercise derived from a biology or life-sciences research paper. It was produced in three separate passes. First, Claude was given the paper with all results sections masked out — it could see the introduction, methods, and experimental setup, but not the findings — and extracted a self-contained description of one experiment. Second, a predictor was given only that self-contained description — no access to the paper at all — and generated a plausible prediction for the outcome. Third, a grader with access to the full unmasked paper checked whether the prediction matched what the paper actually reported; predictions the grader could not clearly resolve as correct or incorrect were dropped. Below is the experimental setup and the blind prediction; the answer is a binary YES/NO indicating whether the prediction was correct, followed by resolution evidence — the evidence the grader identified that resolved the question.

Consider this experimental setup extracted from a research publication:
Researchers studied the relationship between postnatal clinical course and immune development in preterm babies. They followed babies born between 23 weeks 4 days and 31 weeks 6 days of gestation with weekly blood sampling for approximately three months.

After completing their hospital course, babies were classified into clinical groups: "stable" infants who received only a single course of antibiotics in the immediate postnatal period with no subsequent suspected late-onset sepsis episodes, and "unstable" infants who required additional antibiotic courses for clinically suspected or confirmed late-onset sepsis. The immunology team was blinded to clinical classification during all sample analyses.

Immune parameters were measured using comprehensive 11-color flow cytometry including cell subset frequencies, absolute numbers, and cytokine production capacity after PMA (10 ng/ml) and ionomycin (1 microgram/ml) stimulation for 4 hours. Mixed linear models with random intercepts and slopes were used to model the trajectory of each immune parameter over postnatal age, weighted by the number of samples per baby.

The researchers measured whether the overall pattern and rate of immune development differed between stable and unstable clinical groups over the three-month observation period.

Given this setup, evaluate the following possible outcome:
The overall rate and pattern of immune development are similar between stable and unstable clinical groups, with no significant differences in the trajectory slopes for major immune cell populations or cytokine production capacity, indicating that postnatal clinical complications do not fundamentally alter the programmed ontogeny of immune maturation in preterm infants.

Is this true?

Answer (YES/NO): NO